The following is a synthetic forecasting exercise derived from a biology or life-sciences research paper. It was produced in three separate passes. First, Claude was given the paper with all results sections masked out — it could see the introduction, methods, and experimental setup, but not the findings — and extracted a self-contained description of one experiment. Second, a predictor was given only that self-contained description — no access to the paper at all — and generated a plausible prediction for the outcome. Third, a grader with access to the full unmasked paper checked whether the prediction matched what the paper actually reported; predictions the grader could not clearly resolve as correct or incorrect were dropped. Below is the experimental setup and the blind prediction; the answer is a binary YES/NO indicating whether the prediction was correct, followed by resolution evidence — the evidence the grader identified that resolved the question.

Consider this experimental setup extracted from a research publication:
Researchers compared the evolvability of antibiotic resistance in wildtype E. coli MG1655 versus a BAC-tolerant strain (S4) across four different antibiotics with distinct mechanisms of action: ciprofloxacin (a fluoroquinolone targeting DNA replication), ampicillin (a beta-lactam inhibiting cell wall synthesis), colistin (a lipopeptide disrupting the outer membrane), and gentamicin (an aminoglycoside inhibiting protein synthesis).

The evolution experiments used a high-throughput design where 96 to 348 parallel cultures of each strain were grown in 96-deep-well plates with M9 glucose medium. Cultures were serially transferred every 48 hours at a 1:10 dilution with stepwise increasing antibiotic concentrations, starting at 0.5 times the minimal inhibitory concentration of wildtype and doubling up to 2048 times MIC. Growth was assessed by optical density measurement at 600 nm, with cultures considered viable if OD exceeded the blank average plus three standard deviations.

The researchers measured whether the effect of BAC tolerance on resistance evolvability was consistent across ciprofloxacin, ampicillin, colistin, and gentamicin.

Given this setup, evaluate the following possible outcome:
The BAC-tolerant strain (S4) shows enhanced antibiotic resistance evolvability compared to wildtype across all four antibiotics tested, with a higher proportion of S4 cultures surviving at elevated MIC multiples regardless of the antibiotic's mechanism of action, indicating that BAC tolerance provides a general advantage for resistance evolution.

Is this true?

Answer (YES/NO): NO